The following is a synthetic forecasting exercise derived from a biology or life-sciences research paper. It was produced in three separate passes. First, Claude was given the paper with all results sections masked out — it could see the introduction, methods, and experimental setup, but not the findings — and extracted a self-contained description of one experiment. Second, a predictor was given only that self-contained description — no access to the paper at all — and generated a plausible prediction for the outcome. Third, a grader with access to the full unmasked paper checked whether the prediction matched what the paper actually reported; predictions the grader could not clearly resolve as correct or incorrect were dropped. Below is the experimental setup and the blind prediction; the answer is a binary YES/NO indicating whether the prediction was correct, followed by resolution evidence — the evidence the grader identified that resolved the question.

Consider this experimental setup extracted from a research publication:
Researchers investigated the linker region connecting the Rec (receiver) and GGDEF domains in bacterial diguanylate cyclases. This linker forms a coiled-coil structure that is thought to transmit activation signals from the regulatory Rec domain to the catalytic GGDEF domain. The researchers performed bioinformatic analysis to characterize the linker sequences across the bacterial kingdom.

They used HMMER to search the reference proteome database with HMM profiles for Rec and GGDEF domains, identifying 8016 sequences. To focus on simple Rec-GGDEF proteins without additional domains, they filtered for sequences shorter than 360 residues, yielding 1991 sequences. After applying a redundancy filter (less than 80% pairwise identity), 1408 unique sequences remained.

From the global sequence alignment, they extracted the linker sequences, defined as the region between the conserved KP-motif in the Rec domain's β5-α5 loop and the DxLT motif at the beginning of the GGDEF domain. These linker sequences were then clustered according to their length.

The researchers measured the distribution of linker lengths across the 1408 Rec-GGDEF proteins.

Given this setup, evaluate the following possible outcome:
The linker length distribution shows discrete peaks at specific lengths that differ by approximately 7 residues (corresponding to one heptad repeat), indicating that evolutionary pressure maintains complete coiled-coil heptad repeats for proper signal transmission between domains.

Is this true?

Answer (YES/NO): YES